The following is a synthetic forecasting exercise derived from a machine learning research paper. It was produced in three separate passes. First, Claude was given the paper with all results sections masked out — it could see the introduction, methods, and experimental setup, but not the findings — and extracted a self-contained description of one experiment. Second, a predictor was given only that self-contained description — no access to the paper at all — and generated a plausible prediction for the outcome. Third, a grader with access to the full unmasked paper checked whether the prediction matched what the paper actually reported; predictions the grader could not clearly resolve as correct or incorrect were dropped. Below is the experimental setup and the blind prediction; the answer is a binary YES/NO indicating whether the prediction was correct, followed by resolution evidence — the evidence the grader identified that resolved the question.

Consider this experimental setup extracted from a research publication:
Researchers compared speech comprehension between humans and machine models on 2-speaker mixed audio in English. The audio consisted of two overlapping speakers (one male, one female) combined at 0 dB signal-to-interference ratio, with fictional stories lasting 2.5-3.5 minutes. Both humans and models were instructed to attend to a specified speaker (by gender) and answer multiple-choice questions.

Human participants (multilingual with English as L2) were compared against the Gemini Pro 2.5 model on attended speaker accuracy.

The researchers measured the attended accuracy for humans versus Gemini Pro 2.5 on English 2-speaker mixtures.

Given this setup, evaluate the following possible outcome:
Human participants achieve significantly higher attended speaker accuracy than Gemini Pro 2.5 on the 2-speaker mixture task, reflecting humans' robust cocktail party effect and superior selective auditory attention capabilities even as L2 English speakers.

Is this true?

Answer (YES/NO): NO